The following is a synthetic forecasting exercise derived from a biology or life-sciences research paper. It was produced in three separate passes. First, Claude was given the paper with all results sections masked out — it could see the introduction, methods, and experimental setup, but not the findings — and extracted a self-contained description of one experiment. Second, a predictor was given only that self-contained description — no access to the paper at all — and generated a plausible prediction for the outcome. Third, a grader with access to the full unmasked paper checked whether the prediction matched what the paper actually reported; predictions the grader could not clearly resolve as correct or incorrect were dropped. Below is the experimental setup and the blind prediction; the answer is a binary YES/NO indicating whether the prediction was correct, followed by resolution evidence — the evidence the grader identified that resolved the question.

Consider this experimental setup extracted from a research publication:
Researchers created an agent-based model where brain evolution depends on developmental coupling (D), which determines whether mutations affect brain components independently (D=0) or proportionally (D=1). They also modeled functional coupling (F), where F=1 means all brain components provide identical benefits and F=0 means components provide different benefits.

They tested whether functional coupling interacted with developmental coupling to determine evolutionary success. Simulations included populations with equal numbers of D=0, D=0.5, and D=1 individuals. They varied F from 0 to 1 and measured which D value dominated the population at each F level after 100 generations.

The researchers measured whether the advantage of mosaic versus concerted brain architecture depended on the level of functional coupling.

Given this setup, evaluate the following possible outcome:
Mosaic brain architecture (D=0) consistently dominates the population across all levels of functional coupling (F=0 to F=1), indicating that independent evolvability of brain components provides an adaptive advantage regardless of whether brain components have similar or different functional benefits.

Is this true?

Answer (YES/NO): NO